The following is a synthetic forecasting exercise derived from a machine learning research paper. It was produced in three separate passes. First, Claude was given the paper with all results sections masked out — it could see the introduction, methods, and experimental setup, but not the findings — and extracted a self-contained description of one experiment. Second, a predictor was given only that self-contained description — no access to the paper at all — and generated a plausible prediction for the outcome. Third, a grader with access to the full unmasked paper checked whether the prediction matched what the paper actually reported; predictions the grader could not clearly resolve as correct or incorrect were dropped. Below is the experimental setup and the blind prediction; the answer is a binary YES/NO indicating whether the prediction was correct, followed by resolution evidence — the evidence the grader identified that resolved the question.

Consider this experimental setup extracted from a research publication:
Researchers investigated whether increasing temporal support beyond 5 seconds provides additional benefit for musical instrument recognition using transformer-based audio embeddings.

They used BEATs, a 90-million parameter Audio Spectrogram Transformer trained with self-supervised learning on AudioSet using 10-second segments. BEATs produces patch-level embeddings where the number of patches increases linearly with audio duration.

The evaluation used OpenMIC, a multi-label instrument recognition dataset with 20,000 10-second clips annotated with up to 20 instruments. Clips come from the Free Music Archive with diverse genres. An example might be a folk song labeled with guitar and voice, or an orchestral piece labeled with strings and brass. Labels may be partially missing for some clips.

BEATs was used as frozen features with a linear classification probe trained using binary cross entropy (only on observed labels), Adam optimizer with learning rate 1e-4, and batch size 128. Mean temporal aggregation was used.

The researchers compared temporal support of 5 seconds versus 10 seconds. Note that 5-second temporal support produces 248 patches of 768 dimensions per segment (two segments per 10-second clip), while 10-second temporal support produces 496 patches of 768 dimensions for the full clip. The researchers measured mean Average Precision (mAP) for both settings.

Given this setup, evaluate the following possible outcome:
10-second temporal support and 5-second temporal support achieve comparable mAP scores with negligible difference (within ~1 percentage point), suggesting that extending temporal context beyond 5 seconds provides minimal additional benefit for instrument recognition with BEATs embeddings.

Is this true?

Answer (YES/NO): YES